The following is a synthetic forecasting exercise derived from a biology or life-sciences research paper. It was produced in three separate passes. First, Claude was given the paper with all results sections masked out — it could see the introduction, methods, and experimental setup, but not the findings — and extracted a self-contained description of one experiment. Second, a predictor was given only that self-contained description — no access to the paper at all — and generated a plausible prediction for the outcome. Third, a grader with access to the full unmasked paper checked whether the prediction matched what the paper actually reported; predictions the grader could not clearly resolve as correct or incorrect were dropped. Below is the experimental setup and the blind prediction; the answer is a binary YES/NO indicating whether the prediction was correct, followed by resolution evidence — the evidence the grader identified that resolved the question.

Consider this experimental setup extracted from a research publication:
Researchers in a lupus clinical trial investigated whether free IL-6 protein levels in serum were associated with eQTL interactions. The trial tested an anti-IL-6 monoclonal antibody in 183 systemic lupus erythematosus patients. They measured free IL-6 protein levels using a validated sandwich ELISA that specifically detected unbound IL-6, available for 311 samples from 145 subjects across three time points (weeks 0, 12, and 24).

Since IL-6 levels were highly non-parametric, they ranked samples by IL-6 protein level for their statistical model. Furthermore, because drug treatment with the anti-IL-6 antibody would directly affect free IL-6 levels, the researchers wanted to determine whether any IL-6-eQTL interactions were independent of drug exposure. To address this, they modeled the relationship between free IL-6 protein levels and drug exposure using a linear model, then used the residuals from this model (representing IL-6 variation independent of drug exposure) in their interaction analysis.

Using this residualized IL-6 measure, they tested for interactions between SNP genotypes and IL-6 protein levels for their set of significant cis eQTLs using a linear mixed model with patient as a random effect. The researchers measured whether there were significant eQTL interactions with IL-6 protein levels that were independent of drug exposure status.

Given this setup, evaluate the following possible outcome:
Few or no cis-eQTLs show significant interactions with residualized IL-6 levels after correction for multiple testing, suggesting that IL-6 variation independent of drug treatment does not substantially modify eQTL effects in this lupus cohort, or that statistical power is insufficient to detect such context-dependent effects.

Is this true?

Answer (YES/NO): NO